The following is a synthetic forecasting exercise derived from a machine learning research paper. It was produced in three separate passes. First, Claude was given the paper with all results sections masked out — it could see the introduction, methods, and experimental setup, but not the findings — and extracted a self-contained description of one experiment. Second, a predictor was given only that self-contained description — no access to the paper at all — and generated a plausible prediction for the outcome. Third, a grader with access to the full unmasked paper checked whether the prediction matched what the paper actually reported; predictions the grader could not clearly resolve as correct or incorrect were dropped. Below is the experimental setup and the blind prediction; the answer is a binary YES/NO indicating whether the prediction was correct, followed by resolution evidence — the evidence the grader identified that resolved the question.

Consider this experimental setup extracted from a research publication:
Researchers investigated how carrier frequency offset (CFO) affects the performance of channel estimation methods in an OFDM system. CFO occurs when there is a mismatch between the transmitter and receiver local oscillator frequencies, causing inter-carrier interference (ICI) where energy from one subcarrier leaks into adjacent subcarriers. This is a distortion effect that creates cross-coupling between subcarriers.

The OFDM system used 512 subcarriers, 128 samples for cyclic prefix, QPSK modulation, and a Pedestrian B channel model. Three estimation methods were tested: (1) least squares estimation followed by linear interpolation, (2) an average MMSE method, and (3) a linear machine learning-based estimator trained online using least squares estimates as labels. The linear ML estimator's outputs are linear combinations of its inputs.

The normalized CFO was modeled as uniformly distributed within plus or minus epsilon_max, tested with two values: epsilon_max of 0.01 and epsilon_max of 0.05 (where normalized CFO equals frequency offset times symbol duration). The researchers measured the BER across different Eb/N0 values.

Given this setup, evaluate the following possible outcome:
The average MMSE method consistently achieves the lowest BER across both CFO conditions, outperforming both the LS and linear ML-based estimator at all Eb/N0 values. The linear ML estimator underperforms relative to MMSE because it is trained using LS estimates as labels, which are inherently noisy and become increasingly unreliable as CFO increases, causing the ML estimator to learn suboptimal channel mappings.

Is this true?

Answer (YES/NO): NO